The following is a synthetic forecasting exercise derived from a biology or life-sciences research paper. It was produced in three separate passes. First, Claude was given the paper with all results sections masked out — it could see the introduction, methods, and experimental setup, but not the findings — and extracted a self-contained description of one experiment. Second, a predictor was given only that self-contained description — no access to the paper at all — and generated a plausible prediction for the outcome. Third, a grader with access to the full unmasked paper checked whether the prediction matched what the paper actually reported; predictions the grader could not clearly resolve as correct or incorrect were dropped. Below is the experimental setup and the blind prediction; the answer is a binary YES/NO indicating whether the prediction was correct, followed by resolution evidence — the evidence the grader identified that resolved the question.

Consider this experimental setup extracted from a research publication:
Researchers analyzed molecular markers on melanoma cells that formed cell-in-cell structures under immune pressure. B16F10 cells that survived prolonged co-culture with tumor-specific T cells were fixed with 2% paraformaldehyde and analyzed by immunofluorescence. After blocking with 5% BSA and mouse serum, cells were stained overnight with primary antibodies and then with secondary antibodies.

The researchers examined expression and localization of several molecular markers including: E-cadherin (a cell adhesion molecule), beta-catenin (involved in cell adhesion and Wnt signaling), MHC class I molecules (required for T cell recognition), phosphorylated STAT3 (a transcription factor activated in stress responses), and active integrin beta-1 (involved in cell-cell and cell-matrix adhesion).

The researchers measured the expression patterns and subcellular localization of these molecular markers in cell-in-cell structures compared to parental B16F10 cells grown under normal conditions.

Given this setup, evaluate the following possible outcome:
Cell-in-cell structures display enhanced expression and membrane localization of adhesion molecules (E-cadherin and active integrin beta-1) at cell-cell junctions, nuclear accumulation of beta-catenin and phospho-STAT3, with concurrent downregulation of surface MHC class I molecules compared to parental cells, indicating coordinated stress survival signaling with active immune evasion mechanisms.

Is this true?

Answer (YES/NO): NO